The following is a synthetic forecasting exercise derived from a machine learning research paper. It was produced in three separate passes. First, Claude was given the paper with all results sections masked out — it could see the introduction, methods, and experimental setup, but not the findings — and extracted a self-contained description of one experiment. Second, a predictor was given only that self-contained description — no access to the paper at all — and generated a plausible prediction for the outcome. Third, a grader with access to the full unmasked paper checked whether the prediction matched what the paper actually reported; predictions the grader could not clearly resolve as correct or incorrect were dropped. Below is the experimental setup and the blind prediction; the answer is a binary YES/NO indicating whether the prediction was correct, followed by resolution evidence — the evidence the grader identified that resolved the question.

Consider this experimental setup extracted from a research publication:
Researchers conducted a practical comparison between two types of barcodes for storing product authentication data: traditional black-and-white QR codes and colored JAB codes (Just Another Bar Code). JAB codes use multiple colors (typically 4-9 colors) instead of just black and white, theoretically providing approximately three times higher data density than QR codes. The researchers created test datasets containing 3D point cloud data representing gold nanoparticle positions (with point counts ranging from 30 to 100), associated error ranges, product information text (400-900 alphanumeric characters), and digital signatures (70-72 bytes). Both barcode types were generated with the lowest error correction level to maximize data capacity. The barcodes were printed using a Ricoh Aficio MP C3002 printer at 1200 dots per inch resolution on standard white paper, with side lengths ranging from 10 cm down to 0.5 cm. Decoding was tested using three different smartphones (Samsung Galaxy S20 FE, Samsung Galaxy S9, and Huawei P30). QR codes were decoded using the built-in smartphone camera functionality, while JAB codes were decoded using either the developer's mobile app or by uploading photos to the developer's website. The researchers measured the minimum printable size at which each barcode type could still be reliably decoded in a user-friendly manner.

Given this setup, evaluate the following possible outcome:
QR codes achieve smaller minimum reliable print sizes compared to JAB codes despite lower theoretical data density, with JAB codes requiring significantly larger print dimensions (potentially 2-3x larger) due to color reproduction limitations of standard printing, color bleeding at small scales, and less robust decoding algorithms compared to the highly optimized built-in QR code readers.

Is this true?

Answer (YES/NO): YES